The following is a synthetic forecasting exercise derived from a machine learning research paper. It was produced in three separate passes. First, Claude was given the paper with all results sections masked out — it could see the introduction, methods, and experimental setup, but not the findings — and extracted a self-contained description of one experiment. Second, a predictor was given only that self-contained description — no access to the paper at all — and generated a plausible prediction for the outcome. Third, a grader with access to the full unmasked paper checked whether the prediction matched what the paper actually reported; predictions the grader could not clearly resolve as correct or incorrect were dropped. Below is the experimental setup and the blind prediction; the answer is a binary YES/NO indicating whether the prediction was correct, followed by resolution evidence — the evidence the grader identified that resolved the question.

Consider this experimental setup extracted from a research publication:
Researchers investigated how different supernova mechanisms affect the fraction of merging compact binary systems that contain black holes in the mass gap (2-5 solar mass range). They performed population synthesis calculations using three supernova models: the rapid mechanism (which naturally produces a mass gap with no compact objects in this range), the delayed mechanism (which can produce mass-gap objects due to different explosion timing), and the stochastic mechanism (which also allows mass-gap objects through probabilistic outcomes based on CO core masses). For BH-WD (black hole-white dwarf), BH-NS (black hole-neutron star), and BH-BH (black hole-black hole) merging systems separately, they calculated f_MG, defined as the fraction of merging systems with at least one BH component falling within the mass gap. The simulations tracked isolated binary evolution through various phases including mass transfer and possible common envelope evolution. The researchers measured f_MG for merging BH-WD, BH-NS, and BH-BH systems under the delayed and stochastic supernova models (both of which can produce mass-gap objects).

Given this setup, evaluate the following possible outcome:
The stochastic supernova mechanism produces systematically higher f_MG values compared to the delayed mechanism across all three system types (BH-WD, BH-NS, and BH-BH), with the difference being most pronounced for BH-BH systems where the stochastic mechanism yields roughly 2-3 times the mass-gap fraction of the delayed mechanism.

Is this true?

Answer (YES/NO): NO